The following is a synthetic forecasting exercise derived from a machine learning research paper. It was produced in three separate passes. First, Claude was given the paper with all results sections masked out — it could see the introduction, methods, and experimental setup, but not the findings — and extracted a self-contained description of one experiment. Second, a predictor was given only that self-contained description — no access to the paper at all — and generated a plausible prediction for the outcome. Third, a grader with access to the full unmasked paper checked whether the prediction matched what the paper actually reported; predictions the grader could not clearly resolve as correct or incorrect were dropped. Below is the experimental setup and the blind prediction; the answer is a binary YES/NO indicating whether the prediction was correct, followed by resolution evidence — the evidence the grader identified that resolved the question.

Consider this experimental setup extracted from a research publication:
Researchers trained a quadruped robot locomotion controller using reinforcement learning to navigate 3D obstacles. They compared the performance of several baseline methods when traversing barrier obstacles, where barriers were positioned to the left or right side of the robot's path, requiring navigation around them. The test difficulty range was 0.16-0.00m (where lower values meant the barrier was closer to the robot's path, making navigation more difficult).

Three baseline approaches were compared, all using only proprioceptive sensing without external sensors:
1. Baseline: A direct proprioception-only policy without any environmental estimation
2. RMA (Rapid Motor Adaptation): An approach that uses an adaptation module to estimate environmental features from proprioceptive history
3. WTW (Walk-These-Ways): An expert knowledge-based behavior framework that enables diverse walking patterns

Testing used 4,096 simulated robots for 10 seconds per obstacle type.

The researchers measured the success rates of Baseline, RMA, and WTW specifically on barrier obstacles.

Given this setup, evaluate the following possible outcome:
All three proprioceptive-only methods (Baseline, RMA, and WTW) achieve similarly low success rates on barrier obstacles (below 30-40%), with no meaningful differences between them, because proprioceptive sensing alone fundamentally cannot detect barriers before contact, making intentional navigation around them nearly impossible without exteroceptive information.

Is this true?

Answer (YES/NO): NO